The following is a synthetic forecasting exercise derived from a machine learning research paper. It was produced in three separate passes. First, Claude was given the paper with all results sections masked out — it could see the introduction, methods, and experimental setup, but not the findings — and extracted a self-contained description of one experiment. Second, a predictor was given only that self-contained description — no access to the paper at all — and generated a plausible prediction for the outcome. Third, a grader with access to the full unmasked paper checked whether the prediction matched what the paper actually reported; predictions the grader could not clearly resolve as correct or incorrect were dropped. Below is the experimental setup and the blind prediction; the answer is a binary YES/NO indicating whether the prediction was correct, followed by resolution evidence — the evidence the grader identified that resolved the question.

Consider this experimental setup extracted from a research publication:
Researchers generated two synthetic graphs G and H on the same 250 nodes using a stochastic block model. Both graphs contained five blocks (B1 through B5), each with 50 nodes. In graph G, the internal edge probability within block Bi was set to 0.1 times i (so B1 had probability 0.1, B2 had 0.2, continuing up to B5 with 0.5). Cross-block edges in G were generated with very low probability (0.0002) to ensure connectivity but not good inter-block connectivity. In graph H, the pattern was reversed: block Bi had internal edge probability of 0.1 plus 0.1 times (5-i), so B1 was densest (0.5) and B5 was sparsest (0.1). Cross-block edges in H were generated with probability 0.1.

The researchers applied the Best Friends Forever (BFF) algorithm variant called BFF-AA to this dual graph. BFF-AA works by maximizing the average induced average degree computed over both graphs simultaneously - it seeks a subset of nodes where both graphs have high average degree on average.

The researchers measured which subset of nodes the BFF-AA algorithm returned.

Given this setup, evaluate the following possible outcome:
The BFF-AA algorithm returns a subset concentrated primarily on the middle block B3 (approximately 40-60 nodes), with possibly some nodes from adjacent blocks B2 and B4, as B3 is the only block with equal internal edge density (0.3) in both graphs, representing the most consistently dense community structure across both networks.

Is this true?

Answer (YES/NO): NO